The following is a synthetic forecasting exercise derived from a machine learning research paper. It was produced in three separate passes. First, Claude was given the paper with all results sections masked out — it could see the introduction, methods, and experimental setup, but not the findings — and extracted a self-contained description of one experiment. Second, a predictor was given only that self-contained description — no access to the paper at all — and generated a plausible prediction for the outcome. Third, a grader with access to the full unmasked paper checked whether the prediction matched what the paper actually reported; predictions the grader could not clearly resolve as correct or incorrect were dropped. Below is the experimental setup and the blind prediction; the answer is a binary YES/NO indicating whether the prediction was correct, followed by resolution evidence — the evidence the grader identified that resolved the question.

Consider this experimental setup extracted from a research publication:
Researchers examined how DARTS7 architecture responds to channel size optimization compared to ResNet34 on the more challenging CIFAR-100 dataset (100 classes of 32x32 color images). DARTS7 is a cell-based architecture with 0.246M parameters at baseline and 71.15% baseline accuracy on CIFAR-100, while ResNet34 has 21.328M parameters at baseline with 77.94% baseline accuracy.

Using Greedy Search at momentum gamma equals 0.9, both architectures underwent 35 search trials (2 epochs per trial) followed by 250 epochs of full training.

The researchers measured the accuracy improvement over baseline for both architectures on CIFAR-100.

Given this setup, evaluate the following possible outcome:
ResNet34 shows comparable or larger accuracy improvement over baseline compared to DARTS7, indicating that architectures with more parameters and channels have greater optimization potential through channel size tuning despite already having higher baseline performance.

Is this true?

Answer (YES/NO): NO